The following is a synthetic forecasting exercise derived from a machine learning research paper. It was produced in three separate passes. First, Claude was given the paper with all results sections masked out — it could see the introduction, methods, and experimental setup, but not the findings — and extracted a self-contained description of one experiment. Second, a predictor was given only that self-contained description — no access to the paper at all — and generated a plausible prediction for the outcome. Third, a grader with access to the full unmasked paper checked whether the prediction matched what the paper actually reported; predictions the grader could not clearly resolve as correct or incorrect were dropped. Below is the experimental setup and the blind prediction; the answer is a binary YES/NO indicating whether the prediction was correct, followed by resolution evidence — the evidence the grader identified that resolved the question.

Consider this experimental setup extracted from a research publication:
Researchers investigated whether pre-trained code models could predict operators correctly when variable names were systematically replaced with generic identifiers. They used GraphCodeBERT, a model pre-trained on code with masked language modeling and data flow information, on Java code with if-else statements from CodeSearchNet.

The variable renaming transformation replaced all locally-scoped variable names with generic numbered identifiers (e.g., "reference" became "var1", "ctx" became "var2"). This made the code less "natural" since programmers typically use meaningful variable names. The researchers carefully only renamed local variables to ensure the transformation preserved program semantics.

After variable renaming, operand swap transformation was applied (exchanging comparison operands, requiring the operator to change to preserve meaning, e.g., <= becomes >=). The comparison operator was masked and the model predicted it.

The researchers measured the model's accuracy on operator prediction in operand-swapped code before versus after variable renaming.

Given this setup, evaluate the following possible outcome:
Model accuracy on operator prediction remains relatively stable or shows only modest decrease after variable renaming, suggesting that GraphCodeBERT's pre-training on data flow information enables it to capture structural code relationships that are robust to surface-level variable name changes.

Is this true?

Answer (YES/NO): YES